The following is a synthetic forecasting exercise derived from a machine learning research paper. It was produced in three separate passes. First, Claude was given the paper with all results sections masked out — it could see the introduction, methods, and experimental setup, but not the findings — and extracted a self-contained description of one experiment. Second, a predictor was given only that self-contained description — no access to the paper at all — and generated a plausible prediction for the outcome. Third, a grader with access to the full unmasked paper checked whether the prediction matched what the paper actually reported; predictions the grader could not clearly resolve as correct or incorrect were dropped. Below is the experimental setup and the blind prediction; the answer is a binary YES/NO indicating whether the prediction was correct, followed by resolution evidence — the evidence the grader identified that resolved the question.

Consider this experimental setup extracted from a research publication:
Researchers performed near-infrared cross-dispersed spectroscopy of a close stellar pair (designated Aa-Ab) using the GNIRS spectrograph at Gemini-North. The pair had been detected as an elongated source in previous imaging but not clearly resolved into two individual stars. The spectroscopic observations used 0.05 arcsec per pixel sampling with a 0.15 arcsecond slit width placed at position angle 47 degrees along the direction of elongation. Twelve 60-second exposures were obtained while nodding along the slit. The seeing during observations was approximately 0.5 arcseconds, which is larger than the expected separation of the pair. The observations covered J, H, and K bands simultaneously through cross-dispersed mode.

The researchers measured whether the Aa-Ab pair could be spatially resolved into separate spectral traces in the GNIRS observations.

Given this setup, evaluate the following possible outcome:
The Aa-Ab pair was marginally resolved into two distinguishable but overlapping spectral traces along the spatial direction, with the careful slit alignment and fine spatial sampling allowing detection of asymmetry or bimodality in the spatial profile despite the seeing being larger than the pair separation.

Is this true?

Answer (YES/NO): NO